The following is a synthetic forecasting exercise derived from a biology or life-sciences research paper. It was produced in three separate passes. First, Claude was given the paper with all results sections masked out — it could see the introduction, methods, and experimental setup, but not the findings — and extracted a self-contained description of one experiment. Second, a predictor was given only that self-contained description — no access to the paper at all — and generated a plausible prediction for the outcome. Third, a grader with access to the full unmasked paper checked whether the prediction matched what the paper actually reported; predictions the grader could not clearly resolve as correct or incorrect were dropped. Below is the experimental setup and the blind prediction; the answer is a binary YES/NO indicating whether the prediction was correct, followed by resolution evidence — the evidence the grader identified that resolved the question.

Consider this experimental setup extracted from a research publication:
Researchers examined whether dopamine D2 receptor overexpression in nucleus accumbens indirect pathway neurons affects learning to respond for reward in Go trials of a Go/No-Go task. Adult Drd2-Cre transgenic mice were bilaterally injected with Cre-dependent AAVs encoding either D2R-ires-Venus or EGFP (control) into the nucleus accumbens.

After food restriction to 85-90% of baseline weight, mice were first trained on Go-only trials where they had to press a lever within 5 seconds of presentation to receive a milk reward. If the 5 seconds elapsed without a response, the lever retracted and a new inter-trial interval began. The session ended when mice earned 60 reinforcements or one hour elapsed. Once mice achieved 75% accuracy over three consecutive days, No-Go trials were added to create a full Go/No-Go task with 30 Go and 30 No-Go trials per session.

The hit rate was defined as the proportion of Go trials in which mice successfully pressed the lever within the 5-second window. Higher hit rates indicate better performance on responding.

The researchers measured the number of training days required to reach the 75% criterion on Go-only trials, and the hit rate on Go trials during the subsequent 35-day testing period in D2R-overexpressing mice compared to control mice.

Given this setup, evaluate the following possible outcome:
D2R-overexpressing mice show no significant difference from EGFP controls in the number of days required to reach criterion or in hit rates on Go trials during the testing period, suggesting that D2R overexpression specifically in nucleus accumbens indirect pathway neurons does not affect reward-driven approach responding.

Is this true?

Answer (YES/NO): NO